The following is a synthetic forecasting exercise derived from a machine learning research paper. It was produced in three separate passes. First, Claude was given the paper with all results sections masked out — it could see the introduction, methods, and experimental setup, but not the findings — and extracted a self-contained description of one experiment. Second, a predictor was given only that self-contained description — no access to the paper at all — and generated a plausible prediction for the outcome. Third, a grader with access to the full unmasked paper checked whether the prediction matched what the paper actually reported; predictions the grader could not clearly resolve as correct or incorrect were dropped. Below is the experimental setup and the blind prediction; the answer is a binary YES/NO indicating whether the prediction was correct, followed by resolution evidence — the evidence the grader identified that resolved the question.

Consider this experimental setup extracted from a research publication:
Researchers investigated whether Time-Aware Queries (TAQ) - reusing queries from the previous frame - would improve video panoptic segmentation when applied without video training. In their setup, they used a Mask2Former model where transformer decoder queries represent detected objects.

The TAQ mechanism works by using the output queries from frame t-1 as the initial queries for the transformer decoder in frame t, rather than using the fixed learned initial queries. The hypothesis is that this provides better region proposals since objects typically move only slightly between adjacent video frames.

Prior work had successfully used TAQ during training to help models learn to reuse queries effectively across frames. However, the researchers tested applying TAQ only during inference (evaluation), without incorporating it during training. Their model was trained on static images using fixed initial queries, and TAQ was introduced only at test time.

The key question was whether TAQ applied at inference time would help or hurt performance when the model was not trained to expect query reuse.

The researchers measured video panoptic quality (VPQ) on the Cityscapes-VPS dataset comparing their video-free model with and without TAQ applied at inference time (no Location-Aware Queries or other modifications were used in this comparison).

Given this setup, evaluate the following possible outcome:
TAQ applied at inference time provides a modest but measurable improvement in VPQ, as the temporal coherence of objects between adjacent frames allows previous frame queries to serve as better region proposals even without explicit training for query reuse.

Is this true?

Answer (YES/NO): NO